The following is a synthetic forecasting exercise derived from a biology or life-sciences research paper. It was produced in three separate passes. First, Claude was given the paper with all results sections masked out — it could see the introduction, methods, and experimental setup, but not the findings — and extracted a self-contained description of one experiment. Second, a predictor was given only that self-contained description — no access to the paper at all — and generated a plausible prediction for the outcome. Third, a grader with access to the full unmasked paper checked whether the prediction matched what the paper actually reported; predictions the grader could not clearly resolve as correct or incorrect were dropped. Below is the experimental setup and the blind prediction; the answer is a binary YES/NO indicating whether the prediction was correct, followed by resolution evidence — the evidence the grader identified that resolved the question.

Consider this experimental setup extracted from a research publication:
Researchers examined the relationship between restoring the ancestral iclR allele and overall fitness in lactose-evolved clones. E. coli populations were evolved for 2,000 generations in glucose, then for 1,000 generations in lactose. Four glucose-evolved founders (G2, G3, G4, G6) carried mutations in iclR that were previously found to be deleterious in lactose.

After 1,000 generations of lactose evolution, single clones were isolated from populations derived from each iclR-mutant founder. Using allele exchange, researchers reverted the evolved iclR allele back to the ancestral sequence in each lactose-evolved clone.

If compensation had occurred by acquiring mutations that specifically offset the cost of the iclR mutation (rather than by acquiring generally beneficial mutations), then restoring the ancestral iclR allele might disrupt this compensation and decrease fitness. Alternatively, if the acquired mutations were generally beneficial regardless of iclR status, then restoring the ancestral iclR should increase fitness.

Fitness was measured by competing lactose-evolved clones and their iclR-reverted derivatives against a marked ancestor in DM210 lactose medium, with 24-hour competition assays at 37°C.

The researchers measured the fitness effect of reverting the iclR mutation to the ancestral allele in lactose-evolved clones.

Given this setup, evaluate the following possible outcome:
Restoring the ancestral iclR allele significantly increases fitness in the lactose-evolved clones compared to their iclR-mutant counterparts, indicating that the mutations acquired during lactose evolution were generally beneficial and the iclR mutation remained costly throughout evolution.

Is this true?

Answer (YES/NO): NO